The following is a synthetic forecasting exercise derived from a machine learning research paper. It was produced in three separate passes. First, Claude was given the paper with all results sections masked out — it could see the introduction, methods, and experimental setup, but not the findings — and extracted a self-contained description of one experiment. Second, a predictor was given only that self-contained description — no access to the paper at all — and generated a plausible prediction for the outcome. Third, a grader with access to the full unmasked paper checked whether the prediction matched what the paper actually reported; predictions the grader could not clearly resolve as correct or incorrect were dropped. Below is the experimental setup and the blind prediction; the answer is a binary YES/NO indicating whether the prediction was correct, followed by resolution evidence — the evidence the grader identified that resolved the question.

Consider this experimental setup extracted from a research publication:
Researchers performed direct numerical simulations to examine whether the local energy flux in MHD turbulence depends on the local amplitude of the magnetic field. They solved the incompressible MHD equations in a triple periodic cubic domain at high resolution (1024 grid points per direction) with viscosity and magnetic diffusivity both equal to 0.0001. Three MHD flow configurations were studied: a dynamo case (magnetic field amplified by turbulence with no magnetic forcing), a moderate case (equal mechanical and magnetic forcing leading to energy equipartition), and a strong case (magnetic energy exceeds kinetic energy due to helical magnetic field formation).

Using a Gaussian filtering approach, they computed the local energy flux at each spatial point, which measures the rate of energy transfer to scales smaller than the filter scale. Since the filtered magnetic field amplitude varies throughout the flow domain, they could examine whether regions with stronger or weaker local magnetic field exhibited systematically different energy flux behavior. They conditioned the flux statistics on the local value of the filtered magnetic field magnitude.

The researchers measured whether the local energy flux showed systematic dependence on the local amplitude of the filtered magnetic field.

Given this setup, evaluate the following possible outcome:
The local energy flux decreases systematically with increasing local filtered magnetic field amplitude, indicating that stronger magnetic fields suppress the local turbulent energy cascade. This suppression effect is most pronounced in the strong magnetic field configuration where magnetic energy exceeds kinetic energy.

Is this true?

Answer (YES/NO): NO